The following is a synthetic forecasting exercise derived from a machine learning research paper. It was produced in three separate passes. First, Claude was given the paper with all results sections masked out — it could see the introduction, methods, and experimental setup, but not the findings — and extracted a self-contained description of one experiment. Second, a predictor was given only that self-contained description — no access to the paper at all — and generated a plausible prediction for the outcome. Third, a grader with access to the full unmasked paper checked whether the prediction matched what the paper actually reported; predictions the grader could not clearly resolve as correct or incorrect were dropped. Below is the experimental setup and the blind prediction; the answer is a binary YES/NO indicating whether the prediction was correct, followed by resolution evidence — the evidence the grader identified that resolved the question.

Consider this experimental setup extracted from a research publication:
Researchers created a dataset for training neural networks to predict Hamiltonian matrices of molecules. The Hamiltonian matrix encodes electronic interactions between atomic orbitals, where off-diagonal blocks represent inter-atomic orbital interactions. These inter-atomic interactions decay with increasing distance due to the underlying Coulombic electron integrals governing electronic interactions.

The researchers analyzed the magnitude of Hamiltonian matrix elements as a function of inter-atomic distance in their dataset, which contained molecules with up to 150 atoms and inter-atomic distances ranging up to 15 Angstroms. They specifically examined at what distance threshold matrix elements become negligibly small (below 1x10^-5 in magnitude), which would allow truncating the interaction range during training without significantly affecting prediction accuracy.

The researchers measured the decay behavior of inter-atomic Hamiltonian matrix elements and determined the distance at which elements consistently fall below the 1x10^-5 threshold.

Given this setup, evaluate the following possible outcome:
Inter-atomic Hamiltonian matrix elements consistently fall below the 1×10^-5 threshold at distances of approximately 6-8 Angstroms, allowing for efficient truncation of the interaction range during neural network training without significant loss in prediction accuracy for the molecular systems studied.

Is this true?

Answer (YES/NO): NO